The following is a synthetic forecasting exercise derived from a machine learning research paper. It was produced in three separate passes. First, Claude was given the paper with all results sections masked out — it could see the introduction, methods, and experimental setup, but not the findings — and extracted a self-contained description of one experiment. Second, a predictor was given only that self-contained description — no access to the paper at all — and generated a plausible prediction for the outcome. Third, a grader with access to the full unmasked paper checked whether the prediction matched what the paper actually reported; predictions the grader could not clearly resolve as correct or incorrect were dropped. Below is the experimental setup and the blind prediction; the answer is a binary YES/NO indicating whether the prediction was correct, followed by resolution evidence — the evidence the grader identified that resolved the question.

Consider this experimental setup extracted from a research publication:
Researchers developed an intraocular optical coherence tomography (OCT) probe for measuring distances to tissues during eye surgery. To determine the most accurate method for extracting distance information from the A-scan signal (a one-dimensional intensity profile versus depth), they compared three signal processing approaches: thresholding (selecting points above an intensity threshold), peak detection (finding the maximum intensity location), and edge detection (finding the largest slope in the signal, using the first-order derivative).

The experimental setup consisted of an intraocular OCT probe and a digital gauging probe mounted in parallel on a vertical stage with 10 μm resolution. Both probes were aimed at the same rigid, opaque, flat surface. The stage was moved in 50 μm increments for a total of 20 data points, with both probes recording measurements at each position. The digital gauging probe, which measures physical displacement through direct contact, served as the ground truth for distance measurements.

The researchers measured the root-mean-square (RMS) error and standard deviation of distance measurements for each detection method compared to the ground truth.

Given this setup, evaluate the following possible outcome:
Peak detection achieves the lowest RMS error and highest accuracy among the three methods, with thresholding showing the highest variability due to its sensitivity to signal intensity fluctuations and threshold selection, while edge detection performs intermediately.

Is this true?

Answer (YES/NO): NO